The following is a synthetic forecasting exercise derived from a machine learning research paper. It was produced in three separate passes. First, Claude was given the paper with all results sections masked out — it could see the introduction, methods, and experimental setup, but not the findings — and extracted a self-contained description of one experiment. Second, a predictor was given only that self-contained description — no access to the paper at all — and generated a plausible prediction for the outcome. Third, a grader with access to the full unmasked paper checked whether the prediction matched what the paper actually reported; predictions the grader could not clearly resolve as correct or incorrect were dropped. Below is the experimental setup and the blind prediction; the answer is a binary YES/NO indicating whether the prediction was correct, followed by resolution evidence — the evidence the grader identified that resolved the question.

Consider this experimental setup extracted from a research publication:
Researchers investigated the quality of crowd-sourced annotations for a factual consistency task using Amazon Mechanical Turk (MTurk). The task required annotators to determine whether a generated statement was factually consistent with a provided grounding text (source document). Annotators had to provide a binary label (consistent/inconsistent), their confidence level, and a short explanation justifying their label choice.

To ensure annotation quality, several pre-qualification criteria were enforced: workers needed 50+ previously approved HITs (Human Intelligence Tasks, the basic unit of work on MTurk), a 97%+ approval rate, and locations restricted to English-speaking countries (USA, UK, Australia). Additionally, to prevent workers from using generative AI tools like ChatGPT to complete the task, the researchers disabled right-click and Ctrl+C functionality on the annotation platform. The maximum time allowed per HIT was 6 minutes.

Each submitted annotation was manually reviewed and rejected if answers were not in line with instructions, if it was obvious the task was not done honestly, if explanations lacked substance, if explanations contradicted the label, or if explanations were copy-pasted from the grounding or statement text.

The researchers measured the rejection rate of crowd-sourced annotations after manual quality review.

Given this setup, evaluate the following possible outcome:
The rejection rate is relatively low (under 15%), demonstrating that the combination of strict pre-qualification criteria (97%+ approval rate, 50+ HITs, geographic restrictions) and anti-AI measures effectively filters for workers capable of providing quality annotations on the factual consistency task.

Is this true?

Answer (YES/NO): NO